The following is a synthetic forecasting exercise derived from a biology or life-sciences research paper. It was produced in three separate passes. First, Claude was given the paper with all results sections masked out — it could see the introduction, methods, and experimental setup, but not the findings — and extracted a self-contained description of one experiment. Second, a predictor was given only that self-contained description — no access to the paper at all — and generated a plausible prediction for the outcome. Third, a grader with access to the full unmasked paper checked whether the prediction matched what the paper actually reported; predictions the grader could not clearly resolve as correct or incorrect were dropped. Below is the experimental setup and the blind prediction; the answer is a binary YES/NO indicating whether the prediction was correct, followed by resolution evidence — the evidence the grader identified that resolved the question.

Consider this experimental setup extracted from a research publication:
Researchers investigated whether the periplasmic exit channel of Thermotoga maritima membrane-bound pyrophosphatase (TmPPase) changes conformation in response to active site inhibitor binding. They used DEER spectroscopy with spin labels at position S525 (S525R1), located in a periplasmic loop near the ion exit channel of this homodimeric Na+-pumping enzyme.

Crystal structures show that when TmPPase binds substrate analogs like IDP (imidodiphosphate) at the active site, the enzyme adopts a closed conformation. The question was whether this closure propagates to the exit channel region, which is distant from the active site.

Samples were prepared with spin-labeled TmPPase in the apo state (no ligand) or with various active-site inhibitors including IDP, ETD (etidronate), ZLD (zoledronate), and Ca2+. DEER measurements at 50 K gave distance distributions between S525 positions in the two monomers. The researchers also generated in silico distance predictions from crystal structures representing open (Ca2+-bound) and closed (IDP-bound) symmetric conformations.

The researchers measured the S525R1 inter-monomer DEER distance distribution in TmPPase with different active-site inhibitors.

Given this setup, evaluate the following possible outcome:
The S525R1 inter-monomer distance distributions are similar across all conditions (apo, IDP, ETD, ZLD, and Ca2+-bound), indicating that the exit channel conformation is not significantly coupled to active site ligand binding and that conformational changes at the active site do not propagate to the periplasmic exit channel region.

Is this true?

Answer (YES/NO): NO